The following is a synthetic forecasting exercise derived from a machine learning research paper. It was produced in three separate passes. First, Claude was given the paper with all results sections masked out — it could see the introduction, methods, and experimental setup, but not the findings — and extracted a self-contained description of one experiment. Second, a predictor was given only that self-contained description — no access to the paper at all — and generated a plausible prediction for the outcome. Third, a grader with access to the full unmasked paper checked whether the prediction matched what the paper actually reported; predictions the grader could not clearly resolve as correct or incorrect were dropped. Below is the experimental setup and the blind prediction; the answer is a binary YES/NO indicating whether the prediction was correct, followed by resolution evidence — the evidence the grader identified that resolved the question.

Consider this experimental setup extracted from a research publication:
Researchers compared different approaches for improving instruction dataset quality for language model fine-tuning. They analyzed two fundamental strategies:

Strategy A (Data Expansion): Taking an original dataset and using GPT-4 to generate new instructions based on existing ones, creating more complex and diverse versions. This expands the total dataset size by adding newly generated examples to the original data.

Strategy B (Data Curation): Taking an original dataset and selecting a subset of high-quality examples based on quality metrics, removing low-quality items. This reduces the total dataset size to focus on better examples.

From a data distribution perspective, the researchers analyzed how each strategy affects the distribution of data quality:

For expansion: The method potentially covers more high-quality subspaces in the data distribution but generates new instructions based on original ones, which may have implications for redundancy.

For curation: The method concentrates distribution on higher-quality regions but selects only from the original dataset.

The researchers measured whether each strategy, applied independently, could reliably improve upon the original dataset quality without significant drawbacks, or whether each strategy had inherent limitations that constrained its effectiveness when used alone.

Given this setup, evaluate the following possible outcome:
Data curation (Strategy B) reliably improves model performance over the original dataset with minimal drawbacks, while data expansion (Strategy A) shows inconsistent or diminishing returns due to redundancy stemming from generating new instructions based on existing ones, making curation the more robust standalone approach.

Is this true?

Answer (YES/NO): NO